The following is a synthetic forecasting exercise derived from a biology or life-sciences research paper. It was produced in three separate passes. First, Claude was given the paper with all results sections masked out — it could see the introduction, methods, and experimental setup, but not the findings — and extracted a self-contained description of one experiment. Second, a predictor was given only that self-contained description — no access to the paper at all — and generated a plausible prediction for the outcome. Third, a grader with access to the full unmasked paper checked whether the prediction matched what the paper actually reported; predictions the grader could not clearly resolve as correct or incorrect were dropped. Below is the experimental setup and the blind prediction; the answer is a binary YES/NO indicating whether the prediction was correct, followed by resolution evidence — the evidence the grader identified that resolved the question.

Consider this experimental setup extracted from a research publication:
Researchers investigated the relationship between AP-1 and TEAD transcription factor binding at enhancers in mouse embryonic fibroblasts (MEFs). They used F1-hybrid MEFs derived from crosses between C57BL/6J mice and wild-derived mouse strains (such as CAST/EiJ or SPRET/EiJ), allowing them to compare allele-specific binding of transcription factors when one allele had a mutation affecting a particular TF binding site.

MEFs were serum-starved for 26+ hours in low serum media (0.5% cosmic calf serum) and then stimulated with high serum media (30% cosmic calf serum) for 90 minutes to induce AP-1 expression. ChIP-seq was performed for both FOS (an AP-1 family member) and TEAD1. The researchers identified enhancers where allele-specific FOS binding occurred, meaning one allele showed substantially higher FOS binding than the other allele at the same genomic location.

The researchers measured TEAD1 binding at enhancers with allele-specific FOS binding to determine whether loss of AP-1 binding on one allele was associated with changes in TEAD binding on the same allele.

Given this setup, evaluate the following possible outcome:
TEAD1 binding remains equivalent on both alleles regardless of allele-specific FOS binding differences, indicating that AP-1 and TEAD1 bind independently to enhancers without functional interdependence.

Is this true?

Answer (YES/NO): NO